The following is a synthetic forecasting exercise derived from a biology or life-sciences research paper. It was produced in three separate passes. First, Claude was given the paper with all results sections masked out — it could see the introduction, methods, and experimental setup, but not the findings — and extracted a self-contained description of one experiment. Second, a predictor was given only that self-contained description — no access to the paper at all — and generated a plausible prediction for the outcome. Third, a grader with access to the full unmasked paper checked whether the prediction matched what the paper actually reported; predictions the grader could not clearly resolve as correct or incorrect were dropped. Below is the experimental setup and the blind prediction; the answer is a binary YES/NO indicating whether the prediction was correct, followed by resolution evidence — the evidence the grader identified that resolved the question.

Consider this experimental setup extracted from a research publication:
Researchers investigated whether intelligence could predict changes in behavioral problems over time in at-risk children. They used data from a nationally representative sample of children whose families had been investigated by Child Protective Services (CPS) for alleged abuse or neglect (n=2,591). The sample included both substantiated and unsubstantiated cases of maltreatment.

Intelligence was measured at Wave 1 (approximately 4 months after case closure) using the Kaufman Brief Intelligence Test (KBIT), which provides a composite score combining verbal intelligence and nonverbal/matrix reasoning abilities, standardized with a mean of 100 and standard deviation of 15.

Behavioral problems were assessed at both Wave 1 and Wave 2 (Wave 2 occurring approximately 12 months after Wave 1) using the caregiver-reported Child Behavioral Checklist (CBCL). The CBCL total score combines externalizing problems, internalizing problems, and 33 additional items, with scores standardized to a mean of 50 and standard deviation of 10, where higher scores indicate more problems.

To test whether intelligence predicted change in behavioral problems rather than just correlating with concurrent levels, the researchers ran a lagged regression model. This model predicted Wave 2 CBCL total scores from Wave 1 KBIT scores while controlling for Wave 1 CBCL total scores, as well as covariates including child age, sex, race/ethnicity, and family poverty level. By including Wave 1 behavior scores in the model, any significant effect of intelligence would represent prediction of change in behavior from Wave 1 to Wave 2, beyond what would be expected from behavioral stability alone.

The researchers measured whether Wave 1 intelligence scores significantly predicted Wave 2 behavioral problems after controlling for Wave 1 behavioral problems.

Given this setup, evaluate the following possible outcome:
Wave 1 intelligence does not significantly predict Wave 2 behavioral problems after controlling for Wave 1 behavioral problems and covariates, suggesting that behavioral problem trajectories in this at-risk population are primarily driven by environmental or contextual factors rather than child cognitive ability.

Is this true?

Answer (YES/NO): NO